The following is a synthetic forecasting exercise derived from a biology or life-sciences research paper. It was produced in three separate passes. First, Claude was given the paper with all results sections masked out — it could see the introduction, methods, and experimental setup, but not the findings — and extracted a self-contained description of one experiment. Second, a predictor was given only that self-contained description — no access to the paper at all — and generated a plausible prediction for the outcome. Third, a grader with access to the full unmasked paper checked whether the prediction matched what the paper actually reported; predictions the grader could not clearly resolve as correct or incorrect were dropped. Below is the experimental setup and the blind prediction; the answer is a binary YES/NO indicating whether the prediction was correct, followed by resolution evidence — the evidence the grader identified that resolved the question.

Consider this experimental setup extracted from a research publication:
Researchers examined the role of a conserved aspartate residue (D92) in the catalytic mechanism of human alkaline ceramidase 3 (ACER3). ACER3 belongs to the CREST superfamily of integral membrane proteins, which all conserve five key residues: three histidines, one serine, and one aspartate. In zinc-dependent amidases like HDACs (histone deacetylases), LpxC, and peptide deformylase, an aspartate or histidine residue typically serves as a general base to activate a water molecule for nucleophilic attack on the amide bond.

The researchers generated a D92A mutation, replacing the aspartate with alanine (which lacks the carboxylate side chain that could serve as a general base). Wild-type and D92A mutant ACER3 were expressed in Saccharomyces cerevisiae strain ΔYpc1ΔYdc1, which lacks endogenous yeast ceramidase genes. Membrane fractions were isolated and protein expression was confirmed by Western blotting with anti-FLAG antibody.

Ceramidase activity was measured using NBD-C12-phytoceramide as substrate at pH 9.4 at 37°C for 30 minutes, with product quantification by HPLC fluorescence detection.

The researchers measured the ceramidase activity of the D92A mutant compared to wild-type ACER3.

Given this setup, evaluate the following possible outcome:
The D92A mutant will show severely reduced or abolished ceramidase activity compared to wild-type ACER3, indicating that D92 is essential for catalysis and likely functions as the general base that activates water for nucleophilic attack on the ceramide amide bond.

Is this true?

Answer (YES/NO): YES